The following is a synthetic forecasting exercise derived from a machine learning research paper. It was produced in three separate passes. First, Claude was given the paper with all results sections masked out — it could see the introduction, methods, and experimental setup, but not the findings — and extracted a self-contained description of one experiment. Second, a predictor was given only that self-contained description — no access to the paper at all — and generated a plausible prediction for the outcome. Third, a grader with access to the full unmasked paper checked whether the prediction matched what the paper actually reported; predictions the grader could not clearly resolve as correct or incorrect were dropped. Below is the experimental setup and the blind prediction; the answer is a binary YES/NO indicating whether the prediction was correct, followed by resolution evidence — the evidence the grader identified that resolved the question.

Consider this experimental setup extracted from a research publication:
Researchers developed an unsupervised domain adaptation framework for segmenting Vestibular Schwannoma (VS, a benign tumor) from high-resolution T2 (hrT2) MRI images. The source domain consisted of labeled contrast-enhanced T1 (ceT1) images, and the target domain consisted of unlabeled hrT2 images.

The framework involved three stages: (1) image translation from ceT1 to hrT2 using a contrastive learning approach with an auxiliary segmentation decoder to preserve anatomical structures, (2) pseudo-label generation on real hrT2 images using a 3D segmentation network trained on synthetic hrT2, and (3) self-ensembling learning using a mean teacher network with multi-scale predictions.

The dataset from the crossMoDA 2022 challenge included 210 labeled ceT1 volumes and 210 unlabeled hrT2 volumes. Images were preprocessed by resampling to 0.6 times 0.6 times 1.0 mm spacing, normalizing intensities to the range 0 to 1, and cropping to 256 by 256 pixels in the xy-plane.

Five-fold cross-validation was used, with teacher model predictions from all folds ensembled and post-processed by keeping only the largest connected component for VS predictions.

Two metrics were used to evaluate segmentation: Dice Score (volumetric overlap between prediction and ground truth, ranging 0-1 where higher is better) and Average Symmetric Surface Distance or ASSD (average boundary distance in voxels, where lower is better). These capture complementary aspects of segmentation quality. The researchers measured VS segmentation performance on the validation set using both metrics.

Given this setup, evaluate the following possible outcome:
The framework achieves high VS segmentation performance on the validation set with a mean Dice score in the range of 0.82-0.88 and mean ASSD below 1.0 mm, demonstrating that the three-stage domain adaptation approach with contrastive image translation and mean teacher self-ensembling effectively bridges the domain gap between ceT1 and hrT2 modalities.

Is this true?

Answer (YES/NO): YES